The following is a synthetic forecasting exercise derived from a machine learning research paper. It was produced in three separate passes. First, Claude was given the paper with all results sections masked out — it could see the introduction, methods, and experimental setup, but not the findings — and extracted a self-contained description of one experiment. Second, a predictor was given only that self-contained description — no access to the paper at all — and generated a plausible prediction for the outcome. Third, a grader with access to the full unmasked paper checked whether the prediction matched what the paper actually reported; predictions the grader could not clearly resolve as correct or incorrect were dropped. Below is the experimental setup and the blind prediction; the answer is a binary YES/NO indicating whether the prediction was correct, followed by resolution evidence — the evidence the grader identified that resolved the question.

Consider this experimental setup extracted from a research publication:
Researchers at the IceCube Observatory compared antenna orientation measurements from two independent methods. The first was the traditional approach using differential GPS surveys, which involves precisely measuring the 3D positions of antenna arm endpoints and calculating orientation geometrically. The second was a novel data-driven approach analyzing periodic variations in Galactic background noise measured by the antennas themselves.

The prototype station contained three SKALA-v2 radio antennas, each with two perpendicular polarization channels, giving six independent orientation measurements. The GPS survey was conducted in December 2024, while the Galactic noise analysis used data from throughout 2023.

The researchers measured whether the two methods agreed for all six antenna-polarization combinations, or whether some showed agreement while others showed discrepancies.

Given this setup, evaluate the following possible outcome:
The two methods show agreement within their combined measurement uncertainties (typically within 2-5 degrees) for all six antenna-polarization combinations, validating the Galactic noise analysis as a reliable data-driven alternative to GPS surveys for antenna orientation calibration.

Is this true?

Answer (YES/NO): YES